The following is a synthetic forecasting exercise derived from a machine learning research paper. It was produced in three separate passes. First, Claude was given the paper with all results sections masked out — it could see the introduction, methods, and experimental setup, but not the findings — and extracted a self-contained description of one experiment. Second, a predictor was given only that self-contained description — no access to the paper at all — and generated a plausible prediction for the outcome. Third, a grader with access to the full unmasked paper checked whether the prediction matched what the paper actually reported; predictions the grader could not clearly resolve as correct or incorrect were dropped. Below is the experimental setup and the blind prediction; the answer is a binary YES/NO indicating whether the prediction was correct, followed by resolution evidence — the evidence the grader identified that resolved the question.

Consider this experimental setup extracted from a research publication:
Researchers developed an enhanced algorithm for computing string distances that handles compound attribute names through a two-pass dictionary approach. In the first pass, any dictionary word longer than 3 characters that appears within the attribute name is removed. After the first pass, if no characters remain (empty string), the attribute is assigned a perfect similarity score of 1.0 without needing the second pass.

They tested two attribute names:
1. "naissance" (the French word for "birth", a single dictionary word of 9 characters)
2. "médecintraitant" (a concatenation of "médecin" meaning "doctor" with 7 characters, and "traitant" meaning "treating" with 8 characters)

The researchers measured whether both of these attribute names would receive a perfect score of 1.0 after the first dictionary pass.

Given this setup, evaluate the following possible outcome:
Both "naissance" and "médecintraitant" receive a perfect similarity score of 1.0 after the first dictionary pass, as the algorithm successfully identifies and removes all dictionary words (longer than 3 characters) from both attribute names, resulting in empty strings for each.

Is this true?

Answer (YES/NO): YES